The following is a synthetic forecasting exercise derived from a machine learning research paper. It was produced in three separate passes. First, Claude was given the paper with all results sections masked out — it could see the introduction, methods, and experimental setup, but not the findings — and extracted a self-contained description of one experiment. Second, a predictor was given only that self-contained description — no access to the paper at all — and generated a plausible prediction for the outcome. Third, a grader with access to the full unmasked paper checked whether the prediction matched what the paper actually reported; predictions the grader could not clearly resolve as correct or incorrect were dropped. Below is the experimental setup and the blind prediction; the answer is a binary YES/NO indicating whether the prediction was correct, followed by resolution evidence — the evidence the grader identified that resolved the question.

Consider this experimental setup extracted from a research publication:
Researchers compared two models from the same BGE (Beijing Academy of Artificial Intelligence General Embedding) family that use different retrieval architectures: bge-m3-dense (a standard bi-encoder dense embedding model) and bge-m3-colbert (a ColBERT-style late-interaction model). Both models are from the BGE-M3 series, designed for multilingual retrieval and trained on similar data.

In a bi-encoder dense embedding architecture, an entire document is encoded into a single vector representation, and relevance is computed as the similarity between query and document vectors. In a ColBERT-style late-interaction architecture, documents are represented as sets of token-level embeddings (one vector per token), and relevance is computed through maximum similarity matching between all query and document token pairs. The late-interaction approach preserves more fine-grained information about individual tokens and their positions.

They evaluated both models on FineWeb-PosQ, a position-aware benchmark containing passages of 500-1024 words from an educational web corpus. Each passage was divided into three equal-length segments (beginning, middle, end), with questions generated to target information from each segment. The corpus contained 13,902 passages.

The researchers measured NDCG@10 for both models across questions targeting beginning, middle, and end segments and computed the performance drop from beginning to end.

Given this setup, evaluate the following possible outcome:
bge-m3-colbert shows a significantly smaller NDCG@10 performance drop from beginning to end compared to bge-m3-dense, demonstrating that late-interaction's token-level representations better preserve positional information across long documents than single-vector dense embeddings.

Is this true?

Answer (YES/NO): YES